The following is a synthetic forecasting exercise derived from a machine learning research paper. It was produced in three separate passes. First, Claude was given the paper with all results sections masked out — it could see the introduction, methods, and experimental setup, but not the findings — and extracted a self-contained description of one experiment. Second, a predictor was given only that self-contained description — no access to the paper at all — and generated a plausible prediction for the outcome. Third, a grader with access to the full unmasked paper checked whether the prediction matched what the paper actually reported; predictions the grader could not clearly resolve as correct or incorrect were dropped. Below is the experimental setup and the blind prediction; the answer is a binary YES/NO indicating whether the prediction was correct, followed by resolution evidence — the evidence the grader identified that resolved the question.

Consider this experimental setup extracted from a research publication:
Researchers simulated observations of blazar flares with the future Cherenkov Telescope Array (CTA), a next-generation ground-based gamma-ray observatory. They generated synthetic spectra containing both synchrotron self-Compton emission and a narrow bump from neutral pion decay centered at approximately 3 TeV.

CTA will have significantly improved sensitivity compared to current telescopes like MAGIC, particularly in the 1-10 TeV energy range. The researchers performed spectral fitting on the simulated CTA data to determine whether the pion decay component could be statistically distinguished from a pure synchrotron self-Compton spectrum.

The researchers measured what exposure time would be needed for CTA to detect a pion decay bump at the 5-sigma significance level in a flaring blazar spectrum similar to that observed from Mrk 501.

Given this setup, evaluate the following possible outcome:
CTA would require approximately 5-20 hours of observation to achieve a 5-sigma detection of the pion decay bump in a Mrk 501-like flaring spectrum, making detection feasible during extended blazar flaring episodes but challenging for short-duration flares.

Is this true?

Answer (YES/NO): NO